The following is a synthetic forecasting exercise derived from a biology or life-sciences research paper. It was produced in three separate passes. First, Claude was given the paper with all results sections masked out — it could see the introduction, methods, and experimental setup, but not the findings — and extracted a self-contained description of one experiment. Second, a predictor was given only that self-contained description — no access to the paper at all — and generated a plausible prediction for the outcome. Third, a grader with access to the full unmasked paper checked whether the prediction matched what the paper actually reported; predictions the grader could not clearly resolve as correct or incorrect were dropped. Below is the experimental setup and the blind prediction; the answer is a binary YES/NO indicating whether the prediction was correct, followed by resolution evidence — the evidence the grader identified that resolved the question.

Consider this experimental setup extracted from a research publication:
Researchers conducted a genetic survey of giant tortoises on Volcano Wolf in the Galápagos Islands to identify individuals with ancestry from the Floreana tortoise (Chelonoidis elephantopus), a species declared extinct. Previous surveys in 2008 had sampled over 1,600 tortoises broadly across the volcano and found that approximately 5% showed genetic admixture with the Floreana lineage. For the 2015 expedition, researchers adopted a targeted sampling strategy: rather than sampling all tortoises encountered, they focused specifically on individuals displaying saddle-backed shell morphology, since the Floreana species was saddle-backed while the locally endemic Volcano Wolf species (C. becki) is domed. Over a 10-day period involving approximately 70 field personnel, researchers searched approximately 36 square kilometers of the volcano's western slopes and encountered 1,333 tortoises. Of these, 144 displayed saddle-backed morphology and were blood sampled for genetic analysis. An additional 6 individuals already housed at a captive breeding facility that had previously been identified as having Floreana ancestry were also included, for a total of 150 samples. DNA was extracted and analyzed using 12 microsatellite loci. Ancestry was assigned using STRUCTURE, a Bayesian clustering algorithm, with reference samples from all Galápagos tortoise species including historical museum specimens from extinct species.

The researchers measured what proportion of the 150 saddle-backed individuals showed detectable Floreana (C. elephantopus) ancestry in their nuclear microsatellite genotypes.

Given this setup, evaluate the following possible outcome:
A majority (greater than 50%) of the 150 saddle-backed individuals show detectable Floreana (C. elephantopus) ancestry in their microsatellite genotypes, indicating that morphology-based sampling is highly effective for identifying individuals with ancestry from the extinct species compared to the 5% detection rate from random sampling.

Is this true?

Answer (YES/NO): YES